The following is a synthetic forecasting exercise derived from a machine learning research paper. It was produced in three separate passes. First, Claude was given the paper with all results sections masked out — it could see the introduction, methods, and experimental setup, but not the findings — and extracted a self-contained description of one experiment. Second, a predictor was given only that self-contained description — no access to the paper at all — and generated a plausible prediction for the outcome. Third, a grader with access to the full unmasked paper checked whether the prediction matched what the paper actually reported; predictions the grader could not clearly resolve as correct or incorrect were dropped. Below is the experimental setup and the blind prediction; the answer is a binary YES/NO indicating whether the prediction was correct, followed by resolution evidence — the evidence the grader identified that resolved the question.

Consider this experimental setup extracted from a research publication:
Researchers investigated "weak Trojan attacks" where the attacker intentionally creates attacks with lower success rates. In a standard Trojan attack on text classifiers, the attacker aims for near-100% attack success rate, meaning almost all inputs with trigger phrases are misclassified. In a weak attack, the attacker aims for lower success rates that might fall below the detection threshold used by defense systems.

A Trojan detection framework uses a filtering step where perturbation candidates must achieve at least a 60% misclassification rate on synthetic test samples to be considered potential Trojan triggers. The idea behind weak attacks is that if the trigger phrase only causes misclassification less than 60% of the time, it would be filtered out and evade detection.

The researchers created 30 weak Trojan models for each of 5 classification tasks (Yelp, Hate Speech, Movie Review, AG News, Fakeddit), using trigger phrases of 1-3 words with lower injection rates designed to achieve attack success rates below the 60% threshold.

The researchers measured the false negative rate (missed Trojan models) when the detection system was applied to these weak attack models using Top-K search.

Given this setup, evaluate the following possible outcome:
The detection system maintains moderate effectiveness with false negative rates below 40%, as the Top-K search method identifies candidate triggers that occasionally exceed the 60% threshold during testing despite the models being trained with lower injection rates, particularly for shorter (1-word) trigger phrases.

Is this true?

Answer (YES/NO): NO